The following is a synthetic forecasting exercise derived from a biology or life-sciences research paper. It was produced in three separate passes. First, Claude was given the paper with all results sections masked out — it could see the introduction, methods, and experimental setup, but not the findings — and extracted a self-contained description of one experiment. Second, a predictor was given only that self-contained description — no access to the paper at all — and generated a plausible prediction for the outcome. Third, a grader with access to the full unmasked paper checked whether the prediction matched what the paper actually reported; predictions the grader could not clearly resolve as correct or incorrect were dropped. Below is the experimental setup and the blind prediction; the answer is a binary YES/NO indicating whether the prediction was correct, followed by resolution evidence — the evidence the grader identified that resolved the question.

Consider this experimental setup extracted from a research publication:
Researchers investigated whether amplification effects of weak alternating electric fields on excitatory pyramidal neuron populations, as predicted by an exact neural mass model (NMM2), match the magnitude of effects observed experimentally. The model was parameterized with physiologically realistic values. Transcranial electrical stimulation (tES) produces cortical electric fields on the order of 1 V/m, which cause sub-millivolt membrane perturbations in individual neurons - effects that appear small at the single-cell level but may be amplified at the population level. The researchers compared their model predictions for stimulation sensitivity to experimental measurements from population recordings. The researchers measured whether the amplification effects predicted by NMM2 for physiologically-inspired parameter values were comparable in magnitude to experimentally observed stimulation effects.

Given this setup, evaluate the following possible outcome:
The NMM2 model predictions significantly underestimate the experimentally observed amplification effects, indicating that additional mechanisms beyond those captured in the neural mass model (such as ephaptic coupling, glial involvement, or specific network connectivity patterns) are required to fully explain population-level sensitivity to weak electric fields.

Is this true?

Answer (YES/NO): NO